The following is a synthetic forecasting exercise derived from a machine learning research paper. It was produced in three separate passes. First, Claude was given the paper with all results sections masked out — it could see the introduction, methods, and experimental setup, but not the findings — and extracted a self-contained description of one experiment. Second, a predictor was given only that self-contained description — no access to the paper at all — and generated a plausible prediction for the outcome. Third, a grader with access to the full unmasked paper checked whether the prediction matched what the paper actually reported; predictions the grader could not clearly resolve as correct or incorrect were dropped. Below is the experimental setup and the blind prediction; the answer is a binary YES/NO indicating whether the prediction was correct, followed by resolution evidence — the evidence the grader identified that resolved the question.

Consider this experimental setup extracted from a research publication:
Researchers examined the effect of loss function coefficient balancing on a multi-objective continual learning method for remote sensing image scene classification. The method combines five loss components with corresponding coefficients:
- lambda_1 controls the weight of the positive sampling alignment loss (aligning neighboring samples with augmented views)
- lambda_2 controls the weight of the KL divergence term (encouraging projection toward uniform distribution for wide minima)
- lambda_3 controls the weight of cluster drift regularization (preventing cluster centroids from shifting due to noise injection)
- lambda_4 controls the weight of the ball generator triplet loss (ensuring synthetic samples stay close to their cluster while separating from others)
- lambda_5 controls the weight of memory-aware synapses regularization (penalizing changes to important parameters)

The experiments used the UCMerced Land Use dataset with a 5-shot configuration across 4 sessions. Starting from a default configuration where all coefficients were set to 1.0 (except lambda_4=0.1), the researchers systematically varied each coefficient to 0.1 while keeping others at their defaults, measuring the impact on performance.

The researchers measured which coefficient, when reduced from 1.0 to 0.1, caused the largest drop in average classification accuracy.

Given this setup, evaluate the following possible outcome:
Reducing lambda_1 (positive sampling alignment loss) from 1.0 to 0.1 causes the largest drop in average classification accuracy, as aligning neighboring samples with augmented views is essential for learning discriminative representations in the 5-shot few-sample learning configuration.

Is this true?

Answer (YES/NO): YES